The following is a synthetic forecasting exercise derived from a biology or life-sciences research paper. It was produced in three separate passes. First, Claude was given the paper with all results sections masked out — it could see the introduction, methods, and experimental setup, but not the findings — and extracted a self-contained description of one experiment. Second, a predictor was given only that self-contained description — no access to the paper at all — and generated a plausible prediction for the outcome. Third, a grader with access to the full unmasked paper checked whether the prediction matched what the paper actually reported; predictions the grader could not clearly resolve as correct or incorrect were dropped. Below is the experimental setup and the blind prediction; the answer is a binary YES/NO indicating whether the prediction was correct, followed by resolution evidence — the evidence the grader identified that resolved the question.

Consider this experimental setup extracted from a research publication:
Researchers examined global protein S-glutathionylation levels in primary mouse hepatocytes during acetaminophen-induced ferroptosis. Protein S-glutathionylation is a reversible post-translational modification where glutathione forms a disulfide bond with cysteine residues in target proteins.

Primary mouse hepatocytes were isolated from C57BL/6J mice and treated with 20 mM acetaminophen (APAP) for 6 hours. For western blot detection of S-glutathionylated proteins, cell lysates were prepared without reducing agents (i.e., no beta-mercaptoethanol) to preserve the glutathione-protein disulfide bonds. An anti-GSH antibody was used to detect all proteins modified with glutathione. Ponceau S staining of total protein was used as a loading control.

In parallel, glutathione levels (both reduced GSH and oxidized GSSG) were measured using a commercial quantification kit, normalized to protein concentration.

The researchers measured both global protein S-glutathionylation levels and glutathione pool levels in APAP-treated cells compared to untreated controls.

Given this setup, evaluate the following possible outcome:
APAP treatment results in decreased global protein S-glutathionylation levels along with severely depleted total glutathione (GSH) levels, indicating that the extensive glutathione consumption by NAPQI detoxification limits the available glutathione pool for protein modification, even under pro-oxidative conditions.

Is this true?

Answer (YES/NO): NO